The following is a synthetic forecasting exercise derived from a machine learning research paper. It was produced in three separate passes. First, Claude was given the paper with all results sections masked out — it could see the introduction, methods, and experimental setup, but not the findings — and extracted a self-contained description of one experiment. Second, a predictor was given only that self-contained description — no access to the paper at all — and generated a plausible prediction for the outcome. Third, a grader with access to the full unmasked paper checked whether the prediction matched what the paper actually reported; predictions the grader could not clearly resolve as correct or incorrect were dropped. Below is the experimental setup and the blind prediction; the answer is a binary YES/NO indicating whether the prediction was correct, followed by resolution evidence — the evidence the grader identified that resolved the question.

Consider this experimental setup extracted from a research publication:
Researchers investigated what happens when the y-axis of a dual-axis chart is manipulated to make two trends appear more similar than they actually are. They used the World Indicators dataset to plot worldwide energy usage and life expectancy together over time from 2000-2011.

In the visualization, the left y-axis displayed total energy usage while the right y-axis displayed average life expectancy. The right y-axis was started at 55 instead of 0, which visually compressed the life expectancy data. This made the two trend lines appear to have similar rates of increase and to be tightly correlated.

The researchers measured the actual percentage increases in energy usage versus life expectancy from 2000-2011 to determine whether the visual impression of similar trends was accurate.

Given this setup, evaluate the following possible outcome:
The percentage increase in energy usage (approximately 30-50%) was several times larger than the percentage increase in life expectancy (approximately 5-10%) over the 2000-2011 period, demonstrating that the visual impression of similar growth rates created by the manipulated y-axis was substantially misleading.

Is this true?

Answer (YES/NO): NO